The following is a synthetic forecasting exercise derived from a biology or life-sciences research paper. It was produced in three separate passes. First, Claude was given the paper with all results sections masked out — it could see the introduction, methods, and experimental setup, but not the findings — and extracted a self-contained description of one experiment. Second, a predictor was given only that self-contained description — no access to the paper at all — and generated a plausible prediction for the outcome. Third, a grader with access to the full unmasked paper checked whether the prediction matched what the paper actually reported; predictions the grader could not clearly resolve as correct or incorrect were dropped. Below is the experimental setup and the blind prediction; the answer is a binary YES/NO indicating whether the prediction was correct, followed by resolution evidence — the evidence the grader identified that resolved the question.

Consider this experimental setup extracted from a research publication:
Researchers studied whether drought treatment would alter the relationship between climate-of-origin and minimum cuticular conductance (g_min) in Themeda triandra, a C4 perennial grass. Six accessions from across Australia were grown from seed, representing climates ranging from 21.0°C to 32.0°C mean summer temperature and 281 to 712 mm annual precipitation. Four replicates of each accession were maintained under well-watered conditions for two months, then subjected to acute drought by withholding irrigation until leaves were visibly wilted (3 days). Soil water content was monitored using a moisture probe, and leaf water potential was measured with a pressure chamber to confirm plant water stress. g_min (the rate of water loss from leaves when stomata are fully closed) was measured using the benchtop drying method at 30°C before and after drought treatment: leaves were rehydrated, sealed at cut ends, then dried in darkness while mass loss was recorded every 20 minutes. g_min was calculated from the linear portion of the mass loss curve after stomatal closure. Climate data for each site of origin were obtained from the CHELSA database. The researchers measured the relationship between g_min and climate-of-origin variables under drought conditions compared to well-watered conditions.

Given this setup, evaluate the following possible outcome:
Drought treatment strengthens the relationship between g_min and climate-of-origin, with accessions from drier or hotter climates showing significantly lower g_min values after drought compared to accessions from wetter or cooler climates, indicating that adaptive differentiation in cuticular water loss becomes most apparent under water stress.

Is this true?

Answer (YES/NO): NO